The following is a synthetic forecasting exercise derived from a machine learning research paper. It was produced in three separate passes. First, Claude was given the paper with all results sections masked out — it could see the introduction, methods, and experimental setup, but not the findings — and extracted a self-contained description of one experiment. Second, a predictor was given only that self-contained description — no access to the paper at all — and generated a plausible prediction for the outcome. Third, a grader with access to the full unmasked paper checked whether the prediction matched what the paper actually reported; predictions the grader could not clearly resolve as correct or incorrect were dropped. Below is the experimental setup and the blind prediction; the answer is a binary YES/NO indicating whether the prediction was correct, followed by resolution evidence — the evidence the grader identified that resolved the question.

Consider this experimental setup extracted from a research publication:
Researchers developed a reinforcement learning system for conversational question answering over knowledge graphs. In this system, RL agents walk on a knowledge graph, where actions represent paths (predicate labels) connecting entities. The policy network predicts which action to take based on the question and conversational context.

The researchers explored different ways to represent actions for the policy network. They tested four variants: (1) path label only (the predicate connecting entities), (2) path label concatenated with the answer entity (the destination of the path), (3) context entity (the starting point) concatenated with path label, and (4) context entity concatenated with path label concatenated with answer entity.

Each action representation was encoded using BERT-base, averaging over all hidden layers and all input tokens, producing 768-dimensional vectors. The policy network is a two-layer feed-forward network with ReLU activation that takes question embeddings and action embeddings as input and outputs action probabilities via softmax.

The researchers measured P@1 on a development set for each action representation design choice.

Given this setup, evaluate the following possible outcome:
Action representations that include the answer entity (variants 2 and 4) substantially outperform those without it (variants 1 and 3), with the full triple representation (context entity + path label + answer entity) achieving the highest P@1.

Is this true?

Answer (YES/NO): NO